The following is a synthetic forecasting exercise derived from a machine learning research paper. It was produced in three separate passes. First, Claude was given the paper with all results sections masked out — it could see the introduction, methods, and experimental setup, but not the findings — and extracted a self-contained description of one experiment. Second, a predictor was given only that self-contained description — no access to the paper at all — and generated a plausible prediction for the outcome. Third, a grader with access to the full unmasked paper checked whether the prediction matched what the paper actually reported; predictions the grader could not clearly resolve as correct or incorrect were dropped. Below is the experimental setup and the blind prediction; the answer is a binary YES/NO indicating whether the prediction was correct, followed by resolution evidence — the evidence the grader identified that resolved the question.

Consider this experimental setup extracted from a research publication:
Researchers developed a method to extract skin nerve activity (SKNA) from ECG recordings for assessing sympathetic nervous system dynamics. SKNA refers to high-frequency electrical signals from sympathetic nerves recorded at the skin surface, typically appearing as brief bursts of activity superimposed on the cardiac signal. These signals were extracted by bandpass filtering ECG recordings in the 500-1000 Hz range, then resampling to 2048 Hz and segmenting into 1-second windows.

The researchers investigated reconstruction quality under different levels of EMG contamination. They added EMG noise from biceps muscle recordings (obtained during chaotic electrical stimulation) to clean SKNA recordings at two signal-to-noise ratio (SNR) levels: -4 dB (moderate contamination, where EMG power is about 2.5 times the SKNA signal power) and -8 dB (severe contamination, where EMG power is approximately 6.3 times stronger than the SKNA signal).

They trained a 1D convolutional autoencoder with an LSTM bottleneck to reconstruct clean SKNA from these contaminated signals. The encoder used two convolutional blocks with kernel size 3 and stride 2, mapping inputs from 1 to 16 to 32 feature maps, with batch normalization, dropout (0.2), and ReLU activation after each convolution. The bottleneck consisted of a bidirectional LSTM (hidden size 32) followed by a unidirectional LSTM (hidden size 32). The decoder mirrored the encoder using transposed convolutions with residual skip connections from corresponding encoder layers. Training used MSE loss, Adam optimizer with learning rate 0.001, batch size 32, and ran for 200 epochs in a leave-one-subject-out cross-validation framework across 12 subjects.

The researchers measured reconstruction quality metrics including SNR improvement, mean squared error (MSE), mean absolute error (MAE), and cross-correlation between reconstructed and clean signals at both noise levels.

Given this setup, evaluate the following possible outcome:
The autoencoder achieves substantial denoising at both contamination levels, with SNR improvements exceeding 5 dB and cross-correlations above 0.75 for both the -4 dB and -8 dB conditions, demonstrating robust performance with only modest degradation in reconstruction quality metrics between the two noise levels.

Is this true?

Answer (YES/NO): NO